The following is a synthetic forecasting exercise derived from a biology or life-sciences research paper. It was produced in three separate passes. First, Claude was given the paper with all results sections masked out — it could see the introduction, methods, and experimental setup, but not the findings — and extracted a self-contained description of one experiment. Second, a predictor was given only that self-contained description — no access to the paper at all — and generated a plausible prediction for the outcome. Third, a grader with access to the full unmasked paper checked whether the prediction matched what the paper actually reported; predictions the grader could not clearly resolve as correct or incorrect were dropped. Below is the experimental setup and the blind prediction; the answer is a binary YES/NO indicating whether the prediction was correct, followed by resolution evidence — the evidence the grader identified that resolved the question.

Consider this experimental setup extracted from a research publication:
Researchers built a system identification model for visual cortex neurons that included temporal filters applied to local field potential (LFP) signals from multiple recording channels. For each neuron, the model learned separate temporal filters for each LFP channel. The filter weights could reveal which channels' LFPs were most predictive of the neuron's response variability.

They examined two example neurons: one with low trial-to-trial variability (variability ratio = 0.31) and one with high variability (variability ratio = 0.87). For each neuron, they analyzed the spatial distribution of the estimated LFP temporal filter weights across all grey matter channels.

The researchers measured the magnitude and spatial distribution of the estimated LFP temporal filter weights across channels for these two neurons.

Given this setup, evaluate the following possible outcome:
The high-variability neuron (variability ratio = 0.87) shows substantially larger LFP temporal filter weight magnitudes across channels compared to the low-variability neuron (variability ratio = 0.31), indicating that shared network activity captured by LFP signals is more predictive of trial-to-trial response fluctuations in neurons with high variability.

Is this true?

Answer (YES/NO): YES